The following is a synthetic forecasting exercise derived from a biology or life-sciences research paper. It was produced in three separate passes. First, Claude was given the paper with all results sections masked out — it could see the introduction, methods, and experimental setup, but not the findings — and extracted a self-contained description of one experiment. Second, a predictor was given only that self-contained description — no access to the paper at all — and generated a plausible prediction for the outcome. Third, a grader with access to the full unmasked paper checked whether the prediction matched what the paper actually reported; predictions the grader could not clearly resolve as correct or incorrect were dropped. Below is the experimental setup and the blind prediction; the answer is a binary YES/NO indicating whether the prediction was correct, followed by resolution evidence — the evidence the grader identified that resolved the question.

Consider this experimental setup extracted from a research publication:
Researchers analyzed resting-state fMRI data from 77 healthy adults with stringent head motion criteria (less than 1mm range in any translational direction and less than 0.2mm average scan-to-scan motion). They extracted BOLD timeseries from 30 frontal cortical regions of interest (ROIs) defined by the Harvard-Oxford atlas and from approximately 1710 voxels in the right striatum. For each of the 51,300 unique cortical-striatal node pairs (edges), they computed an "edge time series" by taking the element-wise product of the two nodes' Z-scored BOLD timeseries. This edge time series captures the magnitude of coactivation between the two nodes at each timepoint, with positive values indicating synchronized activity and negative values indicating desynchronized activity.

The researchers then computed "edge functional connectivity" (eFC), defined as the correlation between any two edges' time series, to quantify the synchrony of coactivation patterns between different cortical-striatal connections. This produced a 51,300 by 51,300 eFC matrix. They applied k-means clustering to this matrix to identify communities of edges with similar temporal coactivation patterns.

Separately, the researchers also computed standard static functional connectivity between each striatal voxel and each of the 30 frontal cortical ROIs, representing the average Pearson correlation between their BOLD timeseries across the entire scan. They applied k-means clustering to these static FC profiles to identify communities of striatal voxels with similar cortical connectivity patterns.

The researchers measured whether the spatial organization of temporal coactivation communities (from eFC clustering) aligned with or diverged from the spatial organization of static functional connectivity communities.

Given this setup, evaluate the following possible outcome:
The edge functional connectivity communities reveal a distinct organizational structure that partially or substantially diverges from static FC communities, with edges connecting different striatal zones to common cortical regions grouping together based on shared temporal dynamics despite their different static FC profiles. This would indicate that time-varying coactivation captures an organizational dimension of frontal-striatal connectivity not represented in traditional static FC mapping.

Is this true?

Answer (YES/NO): YES